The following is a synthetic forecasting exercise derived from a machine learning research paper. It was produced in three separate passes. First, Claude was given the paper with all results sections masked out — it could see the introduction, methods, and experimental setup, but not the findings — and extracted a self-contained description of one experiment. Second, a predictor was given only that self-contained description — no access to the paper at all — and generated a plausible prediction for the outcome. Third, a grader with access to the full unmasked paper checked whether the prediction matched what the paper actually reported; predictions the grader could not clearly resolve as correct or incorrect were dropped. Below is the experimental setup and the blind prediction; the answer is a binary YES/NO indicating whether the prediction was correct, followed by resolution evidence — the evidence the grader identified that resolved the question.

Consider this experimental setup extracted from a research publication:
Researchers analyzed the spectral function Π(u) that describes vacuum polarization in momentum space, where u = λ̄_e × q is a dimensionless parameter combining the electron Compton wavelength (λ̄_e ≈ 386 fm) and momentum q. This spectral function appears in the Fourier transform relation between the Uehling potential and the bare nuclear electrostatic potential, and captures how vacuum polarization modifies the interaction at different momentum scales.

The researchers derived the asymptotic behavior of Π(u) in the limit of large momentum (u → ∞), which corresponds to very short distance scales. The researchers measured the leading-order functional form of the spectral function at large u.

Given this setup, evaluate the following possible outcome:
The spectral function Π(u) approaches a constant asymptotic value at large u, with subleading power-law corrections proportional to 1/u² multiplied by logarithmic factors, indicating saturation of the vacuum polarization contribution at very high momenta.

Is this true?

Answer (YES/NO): NO